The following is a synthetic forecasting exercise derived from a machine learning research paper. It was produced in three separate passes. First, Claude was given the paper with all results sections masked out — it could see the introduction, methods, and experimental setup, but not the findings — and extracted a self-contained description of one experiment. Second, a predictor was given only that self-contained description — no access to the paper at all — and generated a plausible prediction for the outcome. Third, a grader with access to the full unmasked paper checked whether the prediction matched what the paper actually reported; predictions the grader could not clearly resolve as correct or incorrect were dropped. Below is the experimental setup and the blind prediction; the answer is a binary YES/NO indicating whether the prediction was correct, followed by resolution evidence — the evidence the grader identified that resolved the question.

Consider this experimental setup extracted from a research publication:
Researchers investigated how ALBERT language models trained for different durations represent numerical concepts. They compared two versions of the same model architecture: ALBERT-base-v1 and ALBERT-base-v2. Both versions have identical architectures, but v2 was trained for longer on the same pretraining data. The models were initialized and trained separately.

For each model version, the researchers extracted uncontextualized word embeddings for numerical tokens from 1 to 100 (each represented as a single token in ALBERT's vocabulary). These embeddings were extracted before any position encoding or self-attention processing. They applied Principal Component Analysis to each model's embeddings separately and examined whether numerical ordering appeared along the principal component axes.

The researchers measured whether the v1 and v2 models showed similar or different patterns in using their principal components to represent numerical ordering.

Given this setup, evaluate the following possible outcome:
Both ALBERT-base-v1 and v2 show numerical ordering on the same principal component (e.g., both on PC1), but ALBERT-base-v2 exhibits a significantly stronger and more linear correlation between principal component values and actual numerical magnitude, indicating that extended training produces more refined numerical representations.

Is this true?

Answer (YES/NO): NO